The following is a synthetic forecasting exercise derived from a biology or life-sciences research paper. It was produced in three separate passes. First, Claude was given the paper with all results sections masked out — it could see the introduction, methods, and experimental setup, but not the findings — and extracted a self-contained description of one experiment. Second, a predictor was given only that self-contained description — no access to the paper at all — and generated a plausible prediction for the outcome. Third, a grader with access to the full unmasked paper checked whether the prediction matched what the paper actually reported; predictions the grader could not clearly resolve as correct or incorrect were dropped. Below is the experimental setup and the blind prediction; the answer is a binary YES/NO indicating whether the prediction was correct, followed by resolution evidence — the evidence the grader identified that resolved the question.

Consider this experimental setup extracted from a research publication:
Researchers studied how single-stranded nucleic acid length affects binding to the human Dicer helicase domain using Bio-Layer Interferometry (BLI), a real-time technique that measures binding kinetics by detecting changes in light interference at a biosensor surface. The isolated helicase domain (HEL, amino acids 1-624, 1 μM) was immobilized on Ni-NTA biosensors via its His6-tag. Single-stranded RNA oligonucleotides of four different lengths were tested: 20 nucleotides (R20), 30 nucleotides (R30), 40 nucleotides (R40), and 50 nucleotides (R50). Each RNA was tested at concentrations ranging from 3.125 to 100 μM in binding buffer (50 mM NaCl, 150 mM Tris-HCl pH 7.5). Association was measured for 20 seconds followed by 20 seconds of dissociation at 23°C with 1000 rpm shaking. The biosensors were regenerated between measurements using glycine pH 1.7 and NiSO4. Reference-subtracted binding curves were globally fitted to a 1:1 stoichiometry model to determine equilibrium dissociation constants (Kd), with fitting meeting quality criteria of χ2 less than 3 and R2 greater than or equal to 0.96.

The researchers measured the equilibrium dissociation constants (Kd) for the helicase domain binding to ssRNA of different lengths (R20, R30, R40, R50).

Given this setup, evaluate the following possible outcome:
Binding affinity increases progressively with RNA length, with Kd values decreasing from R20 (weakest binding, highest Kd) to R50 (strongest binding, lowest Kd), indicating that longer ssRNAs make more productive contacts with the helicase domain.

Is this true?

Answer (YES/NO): NO